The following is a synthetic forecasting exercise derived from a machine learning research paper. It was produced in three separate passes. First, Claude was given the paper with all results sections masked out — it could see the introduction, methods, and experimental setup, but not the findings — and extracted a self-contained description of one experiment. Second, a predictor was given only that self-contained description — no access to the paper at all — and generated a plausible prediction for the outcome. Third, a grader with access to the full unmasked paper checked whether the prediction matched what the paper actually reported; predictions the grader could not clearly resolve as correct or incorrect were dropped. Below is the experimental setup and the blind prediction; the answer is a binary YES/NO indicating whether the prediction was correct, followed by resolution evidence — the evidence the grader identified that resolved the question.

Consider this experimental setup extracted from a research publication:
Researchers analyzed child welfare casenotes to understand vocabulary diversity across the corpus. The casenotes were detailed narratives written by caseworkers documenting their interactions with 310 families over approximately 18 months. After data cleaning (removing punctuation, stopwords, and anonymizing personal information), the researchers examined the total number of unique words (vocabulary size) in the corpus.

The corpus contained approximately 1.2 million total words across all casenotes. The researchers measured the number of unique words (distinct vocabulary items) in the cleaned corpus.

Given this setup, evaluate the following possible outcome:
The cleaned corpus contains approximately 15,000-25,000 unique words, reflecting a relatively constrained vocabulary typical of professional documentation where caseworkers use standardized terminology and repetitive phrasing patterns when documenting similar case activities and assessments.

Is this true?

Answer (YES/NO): NO